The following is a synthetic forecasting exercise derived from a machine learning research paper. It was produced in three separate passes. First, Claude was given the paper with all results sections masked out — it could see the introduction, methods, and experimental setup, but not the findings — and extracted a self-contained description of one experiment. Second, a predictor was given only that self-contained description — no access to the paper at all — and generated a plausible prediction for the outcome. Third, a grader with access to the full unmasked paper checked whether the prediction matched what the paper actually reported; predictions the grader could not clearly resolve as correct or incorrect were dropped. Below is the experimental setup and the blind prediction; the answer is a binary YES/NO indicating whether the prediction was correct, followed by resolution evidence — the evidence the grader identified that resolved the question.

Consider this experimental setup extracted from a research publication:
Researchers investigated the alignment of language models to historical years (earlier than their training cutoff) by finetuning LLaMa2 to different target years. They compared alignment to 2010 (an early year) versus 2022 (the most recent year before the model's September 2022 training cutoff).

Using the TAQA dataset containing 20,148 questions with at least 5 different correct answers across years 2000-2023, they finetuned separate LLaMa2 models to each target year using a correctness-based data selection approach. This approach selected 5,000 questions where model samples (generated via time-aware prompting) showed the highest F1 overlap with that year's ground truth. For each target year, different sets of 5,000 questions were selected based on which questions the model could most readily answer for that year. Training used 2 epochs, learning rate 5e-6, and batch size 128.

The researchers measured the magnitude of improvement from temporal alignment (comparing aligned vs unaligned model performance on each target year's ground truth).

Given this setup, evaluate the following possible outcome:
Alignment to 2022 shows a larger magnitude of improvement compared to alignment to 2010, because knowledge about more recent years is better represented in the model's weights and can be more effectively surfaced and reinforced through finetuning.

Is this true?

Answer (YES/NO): NO